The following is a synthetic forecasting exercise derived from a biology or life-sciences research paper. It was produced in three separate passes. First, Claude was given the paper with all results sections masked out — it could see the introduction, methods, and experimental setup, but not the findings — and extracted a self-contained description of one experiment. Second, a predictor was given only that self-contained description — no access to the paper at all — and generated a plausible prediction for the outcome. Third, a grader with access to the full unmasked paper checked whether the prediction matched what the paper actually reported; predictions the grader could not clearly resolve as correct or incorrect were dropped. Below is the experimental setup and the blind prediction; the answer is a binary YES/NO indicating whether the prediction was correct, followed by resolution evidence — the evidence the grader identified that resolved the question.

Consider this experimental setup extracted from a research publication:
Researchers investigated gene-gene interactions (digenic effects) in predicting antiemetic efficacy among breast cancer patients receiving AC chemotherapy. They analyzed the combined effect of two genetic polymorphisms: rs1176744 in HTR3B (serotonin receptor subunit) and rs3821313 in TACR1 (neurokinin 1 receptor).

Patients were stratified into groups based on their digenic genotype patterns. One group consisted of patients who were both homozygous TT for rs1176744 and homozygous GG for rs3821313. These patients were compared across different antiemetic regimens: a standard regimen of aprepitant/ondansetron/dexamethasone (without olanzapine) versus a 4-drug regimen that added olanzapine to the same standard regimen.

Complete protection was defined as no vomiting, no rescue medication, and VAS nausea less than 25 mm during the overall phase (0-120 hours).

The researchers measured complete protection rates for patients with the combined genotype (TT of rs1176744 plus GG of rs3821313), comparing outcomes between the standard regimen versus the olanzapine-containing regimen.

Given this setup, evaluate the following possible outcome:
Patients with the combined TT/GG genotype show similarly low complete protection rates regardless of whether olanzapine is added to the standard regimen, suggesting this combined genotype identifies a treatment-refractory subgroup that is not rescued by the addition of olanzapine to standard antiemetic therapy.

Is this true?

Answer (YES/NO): NO